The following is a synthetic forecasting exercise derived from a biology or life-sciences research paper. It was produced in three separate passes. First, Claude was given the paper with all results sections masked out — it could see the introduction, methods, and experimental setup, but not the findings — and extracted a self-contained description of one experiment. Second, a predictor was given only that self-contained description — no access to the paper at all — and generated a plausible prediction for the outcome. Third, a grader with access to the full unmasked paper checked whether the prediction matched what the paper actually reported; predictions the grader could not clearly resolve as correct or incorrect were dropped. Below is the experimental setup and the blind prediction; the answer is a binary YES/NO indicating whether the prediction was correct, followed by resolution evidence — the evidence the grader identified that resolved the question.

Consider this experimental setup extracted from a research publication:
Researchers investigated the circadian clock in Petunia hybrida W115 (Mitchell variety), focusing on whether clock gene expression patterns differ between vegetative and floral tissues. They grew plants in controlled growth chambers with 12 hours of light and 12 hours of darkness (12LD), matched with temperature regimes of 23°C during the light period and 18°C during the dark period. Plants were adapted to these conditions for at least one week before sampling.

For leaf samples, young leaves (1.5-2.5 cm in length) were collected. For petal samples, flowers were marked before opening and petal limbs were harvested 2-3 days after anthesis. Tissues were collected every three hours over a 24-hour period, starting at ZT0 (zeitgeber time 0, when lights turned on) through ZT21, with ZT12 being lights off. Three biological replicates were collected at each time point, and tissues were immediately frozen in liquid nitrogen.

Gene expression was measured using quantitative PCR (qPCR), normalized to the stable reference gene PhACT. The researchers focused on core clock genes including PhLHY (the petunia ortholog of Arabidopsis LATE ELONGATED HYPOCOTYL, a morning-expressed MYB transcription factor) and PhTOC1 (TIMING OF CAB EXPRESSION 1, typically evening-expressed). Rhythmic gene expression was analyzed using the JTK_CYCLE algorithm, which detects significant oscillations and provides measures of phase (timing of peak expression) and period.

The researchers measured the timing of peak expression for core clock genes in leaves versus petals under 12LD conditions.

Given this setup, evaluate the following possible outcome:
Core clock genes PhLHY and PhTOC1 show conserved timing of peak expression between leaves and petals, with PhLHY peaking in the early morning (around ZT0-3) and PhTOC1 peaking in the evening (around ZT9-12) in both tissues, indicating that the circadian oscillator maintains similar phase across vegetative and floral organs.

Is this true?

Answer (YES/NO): NO